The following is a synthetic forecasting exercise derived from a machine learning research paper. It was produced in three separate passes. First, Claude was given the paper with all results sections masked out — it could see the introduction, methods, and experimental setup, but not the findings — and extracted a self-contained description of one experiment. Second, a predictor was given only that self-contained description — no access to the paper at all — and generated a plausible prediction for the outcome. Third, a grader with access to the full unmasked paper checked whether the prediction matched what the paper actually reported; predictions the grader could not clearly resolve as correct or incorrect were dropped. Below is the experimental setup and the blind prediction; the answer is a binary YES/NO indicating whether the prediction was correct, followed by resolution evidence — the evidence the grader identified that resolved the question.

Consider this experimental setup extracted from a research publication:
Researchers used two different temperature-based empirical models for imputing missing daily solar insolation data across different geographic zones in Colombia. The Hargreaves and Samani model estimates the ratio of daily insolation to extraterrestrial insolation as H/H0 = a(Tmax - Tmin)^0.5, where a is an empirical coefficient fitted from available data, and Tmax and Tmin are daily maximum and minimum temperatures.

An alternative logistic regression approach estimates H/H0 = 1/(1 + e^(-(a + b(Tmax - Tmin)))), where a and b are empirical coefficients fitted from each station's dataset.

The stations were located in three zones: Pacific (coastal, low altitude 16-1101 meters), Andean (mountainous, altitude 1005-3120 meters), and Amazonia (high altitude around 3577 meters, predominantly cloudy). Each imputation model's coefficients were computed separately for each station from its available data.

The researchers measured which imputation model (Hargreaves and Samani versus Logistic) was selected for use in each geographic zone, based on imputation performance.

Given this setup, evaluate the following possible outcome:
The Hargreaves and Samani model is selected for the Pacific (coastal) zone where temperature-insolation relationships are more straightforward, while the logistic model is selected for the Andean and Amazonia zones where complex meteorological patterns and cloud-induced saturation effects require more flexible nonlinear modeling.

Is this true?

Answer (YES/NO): YES